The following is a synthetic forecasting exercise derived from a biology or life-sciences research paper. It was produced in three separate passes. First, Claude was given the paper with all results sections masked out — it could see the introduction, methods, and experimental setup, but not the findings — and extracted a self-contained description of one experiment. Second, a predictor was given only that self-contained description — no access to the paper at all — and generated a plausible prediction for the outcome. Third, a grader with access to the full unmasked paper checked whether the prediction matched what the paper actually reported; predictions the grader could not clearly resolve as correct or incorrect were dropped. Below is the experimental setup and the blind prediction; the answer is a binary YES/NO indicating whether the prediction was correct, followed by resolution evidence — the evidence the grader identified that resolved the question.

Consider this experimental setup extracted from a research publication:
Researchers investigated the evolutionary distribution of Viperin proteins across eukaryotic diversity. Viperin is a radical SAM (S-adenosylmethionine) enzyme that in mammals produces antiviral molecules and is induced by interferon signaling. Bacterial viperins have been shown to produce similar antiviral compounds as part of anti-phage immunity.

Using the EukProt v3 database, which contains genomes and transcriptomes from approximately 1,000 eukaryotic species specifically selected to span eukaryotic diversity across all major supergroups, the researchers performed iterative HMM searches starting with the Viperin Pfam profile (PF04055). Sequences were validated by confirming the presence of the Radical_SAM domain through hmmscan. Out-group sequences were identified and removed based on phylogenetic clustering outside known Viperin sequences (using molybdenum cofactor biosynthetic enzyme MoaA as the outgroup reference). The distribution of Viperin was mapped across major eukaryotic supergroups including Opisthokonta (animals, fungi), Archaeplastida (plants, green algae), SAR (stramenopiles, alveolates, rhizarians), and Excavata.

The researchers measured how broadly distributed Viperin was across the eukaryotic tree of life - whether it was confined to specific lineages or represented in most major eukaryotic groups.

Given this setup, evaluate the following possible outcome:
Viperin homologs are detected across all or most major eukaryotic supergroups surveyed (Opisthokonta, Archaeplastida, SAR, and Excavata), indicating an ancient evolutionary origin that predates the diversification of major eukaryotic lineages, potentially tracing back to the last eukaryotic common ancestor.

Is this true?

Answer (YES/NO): YES